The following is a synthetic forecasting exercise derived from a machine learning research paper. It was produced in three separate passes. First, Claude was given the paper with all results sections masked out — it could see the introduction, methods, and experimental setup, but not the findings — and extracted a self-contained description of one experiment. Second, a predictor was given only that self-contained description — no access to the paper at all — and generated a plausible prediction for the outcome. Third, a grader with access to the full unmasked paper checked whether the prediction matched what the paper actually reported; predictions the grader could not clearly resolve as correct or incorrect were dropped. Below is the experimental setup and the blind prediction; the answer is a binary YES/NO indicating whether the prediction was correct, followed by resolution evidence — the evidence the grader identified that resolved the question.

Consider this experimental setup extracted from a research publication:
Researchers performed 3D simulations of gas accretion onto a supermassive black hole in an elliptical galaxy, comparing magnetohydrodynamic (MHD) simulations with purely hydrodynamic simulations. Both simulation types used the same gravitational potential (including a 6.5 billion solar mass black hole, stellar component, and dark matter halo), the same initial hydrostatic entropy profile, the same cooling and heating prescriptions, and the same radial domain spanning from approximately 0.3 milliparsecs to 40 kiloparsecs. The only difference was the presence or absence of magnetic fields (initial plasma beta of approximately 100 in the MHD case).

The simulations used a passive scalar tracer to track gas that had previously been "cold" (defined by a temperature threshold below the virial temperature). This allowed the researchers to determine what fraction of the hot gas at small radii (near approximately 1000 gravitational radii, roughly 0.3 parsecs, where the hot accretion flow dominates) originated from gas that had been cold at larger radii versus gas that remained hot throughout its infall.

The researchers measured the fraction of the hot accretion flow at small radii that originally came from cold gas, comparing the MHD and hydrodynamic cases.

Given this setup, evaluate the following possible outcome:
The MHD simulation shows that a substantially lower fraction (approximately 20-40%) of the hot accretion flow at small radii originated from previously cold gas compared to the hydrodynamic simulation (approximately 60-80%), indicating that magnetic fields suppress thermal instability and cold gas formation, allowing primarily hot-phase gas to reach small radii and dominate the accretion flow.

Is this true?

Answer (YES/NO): NO